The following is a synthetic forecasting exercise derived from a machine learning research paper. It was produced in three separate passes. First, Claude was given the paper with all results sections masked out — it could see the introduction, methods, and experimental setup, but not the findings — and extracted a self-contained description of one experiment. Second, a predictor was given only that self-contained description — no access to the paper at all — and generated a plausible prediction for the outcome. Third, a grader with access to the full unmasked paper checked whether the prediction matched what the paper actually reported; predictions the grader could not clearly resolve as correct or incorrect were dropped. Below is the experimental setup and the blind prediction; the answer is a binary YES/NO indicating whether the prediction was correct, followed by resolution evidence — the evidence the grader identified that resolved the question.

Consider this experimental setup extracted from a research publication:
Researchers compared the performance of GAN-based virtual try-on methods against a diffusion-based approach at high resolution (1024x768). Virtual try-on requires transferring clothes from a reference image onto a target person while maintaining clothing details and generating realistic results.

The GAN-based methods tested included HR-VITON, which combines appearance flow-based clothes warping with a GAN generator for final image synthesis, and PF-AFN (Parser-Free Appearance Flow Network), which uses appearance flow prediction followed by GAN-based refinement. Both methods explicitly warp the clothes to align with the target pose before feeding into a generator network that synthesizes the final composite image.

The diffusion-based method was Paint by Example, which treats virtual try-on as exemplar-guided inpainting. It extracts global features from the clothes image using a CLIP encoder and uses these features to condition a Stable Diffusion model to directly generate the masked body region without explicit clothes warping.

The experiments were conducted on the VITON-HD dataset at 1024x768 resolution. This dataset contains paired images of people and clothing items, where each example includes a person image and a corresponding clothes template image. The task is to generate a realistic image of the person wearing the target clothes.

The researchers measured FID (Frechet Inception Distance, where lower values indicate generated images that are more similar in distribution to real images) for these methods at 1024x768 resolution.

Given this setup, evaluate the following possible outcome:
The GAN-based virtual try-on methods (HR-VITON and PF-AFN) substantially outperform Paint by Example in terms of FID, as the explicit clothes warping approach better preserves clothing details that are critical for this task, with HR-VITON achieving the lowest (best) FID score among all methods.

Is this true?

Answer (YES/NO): NO